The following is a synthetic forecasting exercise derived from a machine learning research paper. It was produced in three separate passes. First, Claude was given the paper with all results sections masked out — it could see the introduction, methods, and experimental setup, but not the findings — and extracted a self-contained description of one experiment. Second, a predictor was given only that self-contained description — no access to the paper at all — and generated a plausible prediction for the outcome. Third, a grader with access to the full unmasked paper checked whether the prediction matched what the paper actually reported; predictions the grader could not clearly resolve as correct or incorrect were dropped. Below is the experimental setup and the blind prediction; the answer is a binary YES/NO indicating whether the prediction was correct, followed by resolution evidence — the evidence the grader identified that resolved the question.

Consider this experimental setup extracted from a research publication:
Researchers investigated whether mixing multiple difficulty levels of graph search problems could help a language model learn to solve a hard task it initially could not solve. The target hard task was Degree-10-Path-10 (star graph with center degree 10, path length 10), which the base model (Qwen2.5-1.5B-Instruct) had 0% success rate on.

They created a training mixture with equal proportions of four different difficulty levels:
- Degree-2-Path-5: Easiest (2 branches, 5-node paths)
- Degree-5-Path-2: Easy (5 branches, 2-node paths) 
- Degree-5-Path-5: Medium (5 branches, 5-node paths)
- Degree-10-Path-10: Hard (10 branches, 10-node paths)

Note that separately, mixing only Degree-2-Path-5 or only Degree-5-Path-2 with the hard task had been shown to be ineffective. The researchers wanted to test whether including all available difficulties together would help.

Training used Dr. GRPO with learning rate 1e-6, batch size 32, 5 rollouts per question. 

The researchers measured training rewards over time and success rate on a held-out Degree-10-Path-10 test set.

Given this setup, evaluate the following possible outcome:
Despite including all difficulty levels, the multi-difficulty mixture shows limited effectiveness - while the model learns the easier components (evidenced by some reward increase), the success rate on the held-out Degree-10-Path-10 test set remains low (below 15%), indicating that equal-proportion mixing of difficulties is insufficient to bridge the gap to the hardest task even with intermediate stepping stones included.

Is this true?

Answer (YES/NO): NO